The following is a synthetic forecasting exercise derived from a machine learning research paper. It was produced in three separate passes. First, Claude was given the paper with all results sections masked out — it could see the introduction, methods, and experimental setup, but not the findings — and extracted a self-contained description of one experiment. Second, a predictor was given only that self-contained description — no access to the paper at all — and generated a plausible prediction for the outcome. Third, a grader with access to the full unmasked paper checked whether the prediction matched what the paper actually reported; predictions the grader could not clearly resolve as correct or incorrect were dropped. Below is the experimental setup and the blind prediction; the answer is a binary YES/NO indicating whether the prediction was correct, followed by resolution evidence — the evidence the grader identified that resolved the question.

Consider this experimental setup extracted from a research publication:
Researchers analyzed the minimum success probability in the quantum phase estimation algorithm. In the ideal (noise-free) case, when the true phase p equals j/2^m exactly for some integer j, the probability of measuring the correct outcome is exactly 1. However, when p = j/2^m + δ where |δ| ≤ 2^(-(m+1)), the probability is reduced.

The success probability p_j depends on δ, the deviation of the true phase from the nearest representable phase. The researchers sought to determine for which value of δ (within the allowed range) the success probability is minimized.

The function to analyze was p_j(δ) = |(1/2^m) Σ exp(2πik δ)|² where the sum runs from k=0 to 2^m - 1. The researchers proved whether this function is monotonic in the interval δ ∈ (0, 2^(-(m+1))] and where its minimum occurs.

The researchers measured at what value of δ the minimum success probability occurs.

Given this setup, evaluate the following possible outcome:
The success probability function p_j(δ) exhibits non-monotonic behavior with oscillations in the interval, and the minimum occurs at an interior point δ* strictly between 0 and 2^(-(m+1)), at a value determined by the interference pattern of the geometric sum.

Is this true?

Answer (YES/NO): NO